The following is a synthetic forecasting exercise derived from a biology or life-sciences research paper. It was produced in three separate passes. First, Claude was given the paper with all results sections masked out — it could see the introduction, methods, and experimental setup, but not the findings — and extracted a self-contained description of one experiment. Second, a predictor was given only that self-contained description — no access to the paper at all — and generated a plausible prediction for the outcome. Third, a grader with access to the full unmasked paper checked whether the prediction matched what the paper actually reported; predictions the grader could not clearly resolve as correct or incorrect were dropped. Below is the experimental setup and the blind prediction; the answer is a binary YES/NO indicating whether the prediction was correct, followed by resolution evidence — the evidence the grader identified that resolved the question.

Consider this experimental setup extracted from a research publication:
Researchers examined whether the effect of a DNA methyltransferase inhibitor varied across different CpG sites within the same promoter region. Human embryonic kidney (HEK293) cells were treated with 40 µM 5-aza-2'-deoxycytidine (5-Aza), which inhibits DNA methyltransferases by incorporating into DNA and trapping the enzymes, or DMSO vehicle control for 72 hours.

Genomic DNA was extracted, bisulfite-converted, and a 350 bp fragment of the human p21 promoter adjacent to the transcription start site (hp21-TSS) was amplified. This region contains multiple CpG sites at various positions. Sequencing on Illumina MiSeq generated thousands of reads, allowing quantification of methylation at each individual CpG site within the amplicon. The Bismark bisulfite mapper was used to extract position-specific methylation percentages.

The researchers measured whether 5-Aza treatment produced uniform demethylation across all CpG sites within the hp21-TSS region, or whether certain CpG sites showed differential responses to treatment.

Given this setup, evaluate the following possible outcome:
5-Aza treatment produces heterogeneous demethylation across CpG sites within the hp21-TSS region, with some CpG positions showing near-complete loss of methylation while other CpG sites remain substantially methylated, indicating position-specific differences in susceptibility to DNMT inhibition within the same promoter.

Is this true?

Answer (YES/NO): NO